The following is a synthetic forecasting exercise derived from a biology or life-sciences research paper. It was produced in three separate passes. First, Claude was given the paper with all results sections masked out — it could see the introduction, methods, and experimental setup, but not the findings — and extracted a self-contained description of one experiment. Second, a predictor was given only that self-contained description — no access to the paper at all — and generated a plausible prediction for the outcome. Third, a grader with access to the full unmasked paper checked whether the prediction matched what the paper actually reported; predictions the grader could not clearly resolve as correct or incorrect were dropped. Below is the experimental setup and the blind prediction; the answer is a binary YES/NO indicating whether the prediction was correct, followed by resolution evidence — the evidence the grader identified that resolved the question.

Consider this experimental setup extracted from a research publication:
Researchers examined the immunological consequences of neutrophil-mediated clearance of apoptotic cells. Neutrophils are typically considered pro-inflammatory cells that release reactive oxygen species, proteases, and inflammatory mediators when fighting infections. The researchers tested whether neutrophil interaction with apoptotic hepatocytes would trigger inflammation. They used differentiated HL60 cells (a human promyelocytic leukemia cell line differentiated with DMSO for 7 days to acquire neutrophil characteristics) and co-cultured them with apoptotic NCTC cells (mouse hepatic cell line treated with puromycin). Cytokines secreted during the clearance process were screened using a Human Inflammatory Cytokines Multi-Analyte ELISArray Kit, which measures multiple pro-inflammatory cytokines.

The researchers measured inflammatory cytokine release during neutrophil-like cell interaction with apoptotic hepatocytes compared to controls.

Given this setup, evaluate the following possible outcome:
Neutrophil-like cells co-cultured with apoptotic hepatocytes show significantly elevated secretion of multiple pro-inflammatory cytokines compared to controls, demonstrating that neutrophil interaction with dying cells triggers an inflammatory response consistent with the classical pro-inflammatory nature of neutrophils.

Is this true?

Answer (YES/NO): NO